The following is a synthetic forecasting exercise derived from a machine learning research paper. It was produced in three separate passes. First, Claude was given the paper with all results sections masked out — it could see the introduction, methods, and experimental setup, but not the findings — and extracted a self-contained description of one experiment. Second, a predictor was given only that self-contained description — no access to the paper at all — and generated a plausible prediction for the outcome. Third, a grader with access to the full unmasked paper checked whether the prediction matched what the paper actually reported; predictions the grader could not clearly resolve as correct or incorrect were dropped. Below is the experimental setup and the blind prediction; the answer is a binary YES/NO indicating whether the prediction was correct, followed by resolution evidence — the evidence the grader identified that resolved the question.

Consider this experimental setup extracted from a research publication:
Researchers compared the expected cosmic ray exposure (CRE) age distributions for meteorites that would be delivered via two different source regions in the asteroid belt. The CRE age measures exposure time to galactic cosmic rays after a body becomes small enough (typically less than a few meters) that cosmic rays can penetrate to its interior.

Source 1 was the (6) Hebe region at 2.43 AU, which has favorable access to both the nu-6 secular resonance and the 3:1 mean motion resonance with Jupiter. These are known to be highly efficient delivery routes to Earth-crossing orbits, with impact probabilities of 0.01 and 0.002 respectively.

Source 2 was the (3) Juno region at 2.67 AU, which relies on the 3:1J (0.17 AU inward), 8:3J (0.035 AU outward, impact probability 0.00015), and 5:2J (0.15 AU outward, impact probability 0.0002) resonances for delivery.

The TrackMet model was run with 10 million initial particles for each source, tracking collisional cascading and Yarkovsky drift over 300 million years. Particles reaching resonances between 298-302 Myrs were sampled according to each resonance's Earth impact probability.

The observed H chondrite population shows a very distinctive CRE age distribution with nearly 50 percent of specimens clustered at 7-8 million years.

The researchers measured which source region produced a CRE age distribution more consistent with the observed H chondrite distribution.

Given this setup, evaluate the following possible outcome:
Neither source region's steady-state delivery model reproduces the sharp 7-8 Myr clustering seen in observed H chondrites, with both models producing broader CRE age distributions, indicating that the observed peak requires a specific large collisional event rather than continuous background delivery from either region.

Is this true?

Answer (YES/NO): YES